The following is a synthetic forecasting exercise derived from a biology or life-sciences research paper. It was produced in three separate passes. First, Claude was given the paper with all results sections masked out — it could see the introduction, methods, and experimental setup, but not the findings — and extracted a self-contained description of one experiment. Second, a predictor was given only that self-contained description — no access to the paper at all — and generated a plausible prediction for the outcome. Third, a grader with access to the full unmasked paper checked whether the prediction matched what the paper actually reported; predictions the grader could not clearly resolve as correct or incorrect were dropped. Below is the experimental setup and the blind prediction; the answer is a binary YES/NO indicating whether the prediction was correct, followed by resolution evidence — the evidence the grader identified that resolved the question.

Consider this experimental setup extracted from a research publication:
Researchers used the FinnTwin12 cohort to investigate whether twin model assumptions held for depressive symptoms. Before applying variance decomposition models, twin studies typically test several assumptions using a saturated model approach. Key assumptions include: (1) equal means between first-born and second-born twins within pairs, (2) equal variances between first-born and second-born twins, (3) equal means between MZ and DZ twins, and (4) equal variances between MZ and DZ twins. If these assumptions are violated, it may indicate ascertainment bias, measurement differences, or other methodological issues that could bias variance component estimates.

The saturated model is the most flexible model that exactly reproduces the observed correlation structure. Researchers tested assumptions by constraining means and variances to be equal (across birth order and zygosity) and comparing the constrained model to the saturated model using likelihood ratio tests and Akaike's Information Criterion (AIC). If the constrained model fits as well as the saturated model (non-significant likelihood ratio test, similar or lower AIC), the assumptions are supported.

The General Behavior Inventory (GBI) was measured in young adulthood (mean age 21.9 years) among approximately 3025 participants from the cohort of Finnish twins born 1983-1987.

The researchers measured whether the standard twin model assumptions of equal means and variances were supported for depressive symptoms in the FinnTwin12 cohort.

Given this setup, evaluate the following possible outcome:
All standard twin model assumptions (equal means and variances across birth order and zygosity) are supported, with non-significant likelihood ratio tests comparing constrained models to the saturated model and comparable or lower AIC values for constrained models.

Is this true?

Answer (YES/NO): YES